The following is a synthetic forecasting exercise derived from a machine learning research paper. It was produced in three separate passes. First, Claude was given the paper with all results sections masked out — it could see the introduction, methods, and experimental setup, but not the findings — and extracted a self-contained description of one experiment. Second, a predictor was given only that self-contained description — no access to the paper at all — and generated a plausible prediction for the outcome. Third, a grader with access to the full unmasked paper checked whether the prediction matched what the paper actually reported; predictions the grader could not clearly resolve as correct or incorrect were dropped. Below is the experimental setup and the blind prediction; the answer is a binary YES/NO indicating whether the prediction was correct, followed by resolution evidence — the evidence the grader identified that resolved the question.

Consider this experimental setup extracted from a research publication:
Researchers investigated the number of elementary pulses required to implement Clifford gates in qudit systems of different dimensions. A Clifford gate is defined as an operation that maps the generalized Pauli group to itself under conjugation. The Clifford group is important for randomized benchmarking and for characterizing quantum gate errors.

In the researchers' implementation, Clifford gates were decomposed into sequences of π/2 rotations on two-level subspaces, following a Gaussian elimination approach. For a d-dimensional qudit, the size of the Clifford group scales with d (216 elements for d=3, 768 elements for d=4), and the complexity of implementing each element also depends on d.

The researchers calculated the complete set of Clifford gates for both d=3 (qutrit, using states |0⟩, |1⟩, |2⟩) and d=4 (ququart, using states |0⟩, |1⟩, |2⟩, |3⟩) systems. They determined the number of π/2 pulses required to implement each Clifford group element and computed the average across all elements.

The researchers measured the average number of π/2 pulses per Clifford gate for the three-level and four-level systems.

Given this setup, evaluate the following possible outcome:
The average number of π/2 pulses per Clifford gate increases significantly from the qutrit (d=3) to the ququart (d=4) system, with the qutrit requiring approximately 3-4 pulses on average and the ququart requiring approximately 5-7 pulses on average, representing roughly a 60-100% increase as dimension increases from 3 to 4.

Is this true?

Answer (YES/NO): NO